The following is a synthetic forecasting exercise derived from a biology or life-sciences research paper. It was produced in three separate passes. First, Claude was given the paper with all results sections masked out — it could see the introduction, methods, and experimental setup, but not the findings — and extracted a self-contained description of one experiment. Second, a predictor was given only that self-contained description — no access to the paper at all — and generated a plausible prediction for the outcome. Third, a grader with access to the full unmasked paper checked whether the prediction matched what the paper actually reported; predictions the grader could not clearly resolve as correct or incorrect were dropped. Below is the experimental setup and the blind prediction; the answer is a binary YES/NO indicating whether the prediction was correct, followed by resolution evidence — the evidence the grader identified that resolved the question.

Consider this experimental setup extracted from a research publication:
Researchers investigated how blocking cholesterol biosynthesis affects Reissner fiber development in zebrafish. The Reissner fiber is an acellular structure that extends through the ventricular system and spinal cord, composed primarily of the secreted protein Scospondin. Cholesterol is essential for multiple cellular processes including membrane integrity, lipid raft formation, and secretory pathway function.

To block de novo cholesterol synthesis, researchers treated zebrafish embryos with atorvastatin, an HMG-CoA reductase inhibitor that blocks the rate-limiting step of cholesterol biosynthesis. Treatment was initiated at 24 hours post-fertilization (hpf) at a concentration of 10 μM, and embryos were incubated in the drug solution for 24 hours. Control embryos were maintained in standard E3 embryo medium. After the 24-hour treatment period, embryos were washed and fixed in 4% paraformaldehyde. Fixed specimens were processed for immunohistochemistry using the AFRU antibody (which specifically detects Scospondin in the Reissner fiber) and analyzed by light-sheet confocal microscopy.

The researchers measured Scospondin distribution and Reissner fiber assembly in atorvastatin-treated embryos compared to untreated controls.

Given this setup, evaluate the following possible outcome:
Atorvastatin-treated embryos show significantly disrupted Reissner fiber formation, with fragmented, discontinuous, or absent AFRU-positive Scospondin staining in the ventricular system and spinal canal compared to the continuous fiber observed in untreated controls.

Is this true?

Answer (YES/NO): NO